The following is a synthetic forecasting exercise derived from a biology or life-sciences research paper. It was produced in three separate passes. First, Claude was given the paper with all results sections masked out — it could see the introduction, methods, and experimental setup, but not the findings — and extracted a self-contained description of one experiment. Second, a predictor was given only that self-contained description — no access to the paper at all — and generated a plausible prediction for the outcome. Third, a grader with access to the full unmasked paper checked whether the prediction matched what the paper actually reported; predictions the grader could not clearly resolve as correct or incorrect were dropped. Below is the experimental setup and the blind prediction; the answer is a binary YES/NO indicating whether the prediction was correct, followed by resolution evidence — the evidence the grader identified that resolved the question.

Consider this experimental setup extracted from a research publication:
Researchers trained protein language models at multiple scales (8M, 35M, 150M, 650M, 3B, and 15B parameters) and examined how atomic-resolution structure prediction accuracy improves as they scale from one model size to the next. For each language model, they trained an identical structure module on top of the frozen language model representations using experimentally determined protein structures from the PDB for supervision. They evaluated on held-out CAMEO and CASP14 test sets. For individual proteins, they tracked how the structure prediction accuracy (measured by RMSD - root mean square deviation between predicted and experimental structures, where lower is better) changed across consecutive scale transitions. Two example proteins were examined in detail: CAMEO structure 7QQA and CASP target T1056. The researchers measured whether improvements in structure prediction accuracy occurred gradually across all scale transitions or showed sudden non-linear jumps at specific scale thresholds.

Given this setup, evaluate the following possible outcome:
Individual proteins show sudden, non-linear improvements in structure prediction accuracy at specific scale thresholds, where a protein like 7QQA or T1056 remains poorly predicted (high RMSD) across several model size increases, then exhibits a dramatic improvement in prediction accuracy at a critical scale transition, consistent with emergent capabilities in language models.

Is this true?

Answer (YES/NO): YES